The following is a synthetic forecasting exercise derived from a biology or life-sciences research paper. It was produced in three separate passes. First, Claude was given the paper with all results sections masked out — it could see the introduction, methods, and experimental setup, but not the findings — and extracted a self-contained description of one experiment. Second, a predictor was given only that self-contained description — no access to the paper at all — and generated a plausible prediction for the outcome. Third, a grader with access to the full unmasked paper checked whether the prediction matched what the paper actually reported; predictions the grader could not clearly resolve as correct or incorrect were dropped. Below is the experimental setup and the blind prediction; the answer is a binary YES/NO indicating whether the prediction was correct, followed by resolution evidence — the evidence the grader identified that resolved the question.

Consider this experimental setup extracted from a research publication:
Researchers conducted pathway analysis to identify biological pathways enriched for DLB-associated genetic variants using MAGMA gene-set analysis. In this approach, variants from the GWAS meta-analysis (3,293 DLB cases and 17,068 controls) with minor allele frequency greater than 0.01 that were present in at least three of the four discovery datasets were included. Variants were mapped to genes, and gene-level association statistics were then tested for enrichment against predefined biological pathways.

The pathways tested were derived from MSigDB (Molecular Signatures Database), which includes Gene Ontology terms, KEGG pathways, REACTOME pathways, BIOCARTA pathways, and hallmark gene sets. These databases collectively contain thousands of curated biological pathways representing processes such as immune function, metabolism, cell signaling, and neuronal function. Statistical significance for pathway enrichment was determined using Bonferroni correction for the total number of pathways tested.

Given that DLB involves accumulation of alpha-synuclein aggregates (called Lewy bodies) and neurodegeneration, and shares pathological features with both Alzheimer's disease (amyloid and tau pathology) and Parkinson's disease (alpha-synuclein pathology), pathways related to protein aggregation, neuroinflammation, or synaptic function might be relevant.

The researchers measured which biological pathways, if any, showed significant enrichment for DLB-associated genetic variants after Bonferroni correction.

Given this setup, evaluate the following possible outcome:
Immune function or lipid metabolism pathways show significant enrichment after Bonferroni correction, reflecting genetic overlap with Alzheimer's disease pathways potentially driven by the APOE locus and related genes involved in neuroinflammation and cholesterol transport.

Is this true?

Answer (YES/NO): NO